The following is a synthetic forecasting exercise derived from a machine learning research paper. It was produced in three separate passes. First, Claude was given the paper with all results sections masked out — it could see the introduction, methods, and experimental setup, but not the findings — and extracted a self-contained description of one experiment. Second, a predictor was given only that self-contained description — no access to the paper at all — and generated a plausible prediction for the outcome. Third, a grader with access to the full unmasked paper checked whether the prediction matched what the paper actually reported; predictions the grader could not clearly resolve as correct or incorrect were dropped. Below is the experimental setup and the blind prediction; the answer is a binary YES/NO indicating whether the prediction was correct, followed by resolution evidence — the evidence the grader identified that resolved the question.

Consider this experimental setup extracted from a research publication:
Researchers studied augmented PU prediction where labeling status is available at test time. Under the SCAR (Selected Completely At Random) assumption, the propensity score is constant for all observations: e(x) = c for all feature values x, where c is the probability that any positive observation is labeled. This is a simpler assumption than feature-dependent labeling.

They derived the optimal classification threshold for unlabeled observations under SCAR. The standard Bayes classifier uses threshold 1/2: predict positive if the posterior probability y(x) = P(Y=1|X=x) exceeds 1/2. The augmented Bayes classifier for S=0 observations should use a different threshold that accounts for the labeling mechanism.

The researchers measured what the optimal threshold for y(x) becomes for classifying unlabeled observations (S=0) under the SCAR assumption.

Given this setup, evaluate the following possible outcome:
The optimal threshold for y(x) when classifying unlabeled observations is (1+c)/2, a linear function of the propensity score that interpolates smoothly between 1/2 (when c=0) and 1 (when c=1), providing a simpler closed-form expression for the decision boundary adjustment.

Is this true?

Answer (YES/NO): NO